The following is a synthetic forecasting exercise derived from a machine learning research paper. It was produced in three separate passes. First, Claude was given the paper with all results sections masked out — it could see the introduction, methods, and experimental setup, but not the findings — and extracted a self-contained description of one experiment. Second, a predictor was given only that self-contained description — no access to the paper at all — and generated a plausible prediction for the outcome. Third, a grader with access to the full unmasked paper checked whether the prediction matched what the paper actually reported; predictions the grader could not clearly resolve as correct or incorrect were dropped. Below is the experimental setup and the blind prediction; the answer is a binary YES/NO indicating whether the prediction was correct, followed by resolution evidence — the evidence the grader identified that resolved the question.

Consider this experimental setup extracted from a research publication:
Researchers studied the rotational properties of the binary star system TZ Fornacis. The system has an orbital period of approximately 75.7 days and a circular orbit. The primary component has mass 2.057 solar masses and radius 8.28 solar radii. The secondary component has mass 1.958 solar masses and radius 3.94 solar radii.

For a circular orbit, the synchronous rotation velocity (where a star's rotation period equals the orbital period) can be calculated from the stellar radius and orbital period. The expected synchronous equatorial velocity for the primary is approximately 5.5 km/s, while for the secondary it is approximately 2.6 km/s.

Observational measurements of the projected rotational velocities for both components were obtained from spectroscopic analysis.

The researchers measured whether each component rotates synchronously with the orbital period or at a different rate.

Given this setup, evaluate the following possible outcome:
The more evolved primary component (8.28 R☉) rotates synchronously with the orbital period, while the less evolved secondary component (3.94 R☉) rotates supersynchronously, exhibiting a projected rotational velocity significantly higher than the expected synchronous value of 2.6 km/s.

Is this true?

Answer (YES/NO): YES